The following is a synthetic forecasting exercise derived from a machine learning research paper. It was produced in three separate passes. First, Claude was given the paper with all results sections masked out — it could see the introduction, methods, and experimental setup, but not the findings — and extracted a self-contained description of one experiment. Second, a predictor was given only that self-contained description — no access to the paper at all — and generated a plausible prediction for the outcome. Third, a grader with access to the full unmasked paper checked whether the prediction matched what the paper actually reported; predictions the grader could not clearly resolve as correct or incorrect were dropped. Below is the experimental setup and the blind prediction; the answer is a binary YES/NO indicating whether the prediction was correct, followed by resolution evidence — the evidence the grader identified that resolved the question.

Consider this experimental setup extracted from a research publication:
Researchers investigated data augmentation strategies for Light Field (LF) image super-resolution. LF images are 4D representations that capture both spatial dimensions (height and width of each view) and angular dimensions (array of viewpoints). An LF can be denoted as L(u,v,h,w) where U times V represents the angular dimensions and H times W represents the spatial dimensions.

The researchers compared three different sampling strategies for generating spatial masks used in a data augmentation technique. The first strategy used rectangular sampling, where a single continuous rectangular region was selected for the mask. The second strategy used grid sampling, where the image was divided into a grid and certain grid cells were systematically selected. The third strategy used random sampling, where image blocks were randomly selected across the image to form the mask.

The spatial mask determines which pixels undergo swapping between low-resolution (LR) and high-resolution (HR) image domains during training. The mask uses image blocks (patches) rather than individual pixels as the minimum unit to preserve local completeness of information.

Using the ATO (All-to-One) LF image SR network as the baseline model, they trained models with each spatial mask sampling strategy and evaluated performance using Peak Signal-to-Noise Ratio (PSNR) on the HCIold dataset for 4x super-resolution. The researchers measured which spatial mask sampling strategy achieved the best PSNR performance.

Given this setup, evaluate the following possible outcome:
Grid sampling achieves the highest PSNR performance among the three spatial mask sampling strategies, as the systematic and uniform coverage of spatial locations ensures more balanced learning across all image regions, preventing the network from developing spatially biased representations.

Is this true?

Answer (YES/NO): NO